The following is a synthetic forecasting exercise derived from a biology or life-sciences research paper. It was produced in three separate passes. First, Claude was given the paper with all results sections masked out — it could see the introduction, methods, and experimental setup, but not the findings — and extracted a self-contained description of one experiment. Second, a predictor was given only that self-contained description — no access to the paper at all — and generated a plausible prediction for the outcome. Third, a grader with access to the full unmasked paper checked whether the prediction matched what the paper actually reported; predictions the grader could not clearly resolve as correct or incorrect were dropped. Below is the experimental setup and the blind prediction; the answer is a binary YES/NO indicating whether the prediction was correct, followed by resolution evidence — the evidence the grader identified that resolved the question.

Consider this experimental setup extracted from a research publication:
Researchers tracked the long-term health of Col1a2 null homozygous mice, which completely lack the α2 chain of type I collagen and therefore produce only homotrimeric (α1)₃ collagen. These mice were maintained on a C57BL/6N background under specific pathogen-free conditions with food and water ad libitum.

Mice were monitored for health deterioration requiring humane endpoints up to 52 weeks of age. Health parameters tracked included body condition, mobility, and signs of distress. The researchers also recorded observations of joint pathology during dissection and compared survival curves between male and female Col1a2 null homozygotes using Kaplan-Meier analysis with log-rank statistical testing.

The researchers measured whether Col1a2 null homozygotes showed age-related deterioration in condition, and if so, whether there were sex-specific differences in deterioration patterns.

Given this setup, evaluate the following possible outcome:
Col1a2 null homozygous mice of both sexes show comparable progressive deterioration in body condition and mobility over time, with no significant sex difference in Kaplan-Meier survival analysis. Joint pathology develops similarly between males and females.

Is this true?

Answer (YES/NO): NO